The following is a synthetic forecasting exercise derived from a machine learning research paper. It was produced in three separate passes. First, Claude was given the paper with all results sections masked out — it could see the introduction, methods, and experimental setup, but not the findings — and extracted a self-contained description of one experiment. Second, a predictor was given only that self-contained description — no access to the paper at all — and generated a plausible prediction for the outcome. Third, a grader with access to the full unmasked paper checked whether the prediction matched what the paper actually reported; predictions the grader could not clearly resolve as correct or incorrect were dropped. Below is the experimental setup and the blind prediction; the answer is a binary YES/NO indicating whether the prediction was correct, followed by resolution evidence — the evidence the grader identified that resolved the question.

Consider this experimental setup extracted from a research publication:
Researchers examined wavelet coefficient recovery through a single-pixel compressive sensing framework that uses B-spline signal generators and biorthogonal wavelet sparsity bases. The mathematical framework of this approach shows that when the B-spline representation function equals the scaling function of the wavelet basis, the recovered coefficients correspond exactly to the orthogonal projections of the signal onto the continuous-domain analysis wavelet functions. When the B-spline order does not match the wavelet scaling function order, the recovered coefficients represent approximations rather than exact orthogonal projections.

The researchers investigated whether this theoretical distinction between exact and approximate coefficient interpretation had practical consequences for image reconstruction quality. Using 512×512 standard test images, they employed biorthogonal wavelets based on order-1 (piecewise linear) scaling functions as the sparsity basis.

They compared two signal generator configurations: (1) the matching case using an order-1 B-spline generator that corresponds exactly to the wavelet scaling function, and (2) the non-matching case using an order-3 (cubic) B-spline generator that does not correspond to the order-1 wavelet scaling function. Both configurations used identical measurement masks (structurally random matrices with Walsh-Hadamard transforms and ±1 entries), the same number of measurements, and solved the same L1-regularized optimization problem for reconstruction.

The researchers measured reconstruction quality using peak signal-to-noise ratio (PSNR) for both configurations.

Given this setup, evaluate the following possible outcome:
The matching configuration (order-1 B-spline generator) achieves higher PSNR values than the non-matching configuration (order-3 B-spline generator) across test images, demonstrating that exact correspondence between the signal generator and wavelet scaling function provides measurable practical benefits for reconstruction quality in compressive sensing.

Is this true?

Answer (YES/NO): NO